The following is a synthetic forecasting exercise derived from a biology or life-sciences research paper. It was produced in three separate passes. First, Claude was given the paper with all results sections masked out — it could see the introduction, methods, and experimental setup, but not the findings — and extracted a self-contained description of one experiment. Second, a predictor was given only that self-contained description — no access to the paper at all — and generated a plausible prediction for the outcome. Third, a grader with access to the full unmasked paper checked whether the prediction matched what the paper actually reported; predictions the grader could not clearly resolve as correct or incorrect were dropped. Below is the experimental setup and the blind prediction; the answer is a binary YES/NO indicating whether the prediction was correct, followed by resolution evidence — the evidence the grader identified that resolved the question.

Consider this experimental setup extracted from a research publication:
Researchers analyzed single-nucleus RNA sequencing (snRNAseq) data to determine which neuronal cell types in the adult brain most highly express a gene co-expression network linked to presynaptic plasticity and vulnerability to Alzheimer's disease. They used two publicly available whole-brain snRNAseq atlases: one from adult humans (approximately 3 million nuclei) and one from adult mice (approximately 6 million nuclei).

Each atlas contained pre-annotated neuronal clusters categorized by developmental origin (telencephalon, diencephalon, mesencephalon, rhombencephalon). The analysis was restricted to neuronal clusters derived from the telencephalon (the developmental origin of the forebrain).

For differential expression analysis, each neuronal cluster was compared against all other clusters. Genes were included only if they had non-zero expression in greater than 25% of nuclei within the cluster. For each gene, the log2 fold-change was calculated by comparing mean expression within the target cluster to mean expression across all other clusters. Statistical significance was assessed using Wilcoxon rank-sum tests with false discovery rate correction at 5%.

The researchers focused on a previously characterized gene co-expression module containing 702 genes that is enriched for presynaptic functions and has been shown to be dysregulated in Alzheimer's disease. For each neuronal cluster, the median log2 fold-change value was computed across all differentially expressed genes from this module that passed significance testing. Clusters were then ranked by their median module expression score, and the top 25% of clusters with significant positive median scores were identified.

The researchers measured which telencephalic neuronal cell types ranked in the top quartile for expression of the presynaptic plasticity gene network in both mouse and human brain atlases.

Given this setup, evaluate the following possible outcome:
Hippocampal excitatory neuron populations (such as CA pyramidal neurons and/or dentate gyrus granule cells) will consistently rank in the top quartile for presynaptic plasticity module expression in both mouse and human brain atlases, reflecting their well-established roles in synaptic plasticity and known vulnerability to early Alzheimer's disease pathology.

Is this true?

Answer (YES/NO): YES